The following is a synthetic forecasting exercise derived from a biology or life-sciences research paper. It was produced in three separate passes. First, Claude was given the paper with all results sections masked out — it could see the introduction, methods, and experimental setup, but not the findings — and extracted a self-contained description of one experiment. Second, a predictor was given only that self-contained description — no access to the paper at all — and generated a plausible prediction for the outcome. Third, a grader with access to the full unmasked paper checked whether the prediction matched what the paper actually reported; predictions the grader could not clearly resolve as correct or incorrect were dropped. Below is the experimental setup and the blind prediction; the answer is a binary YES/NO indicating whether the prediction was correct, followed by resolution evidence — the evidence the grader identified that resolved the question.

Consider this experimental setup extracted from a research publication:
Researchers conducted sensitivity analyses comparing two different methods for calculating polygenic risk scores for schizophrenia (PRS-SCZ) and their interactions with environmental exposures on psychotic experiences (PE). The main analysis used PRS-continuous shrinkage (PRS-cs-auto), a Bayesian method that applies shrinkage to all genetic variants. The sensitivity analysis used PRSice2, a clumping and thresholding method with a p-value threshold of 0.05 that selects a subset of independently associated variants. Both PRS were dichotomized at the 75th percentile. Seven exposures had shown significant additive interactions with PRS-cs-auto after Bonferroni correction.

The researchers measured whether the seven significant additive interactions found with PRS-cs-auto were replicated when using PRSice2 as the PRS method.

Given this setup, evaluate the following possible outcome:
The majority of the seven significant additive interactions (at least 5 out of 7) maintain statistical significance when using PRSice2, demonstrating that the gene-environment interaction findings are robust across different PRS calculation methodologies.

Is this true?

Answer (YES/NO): YES